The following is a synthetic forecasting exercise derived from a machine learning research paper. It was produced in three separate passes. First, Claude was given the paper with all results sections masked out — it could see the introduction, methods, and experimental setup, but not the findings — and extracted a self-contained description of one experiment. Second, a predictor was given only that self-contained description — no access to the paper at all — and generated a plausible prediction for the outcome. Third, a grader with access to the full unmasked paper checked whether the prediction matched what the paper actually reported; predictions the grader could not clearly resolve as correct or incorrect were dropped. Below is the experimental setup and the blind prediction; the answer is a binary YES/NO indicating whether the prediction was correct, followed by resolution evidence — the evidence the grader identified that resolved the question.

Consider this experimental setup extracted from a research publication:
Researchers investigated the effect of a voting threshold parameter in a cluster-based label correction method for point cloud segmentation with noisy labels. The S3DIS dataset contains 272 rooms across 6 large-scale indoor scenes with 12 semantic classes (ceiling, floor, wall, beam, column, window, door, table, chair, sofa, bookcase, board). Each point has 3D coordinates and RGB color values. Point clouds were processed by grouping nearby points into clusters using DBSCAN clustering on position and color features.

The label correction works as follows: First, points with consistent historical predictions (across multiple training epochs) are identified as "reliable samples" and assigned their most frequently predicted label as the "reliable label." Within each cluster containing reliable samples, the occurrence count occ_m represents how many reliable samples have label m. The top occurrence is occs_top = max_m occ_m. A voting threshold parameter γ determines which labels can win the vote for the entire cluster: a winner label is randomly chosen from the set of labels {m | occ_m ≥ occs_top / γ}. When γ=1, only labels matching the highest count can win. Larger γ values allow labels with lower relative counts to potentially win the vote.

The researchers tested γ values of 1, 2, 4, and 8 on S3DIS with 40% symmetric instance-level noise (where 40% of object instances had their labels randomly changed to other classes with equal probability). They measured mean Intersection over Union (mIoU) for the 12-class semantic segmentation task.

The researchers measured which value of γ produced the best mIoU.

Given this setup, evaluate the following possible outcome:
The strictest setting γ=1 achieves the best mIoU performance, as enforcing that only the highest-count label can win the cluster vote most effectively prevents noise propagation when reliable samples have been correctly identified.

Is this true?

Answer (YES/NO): NO